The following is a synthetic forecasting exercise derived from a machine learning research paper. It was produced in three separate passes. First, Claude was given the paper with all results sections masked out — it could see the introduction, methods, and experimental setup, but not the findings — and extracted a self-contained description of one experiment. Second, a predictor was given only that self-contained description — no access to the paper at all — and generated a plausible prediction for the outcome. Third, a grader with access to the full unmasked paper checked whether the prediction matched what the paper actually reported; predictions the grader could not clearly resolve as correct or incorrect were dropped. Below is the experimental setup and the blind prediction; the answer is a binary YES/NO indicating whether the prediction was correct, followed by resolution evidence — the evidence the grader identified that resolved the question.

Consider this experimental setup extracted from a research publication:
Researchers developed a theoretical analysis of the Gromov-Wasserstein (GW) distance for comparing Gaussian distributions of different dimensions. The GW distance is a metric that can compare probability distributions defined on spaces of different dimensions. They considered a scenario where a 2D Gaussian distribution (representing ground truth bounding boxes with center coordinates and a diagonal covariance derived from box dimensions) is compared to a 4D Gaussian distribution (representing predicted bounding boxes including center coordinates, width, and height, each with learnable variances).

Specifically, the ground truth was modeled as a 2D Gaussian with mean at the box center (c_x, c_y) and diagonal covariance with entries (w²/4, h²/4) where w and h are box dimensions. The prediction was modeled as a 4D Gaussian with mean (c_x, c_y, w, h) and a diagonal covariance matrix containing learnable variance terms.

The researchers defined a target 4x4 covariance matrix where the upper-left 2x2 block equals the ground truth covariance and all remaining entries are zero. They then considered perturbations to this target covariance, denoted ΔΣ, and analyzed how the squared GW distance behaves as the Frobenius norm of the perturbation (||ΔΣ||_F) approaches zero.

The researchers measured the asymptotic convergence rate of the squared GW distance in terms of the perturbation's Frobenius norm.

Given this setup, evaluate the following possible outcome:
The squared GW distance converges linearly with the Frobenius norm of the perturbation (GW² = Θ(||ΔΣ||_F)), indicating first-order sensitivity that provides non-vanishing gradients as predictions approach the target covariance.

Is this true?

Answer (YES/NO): NO